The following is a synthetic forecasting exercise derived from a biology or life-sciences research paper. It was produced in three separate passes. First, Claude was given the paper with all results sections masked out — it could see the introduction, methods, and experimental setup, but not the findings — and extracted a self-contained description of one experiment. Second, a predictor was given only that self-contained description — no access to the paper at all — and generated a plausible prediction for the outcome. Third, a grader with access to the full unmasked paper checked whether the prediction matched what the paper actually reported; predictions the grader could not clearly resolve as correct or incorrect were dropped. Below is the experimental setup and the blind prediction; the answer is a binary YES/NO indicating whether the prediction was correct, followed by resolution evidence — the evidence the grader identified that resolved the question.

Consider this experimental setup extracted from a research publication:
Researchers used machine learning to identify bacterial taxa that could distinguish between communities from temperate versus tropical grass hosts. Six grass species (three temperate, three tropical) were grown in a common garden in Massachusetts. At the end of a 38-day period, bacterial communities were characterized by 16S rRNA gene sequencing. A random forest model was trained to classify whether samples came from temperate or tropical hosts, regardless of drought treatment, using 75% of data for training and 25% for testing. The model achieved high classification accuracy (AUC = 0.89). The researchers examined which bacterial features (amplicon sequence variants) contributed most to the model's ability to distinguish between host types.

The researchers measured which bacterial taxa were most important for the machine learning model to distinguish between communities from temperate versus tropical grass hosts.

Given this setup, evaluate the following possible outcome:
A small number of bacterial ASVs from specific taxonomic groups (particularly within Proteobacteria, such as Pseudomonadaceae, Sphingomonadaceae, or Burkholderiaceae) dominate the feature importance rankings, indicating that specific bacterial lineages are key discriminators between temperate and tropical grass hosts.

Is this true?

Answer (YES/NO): YES